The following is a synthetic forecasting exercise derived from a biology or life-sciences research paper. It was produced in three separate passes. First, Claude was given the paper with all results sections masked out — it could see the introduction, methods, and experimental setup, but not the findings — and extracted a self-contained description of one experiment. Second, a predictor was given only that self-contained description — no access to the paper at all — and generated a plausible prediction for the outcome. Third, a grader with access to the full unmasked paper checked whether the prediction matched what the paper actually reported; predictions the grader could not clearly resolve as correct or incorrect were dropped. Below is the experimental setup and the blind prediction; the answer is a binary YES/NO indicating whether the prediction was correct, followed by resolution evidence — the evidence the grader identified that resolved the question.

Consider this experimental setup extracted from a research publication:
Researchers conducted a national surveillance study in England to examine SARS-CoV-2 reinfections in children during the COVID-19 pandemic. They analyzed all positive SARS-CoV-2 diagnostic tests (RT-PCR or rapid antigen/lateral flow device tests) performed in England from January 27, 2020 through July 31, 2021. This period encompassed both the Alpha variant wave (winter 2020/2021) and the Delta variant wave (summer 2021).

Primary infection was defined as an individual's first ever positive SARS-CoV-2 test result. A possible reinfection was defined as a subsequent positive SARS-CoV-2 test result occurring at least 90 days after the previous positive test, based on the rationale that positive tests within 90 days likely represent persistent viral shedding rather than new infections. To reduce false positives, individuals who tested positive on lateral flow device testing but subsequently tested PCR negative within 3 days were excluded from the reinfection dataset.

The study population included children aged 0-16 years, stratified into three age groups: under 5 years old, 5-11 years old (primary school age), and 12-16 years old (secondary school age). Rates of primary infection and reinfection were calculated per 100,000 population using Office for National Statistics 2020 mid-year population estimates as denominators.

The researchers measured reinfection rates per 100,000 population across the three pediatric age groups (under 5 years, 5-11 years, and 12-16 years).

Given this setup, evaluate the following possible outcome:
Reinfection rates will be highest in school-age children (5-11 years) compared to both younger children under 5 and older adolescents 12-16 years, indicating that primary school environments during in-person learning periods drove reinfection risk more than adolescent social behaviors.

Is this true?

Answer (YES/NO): NO